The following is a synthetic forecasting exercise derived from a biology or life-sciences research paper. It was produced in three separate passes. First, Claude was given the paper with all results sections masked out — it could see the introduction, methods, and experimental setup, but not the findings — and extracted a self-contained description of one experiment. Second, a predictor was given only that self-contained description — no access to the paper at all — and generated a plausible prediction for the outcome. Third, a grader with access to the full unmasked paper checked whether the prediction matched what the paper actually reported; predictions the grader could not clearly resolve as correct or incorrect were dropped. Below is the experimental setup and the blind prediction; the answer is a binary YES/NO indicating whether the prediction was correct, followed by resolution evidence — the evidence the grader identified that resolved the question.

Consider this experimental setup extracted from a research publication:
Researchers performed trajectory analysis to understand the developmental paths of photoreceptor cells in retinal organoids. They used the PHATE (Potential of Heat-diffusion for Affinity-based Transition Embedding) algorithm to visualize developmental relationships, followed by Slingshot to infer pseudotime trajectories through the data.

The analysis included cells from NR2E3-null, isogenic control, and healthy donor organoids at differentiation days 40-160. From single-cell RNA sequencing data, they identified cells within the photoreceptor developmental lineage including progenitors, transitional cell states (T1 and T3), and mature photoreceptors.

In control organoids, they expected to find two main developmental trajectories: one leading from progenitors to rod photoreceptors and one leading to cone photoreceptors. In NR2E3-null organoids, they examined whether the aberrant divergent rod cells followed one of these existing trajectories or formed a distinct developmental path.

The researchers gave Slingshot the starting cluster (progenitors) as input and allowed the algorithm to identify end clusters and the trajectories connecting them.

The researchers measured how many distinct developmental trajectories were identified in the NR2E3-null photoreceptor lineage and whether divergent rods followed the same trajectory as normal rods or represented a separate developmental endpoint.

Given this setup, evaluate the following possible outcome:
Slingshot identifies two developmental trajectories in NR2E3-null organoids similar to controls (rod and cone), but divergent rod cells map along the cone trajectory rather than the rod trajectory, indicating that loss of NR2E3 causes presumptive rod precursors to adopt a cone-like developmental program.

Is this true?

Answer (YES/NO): NO